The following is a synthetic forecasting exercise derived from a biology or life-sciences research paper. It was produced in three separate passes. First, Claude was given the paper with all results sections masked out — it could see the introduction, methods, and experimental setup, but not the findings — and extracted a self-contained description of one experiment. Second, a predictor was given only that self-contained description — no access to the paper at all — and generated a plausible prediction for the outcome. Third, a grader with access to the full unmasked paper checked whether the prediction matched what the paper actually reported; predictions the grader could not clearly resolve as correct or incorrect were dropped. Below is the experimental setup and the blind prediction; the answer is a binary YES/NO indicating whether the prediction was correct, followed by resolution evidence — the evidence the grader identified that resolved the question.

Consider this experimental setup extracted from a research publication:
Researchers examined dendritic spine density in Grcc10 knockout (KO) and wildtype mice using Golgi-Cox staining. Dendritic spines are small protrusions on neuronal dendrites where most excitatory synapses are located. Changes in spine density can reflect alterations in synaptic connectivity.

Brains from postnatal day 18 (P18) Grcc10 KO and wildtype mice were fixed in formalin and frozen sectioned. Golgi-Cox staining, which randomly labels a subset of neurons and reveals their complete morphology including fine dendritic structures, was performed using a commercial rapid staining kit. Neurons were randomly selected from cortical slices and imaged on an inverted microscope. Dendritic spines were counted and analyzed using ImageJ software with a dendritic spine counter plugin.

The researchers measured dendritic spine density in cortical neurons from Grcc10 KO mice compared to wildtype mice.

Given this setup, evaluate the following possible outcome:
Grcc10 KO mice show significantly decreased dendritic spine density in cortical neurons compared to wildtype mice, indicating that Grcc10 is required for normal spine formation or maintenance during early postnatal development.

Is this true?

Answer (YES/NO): NO